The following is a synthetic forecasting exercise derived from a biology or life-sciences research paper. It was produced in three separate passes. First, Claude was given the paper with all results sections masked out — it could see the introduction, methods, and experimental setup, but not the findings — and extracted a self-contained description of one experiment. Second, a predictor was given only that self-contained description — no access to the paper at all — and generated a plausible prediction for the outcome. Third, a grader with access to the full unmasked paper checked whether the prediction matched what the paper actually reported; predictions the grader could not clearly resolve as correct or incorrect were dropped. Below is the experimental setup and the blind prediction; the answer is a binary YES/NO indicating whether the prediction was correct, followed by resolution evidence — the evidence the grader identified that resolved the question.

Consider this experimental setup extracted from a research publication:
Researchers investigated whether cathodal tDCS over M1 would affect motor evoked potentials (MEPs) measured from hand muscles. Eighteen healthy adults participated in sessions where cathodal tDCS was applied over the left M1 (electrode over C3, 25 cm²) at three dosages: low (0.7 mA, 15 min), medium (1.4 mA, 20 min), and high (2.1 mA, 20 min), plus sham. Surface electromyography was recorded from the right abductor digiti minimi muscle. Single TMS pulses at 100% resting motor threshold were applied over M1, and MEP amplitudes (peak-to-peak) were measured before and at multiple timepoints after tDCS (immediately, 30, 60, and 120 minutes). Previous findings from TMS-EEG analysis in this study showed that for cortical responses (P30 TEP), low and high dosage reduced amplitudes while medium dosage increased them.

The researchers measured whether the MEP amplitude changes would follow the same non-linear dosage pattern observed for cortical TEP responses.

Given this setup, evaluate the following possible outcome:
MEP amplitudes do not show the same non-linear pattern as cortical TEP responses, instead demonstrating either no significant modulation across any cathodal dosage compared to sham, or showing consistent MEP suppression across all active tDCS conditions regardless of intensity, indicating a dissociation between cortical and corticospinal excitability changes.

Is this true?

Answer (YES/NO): NO